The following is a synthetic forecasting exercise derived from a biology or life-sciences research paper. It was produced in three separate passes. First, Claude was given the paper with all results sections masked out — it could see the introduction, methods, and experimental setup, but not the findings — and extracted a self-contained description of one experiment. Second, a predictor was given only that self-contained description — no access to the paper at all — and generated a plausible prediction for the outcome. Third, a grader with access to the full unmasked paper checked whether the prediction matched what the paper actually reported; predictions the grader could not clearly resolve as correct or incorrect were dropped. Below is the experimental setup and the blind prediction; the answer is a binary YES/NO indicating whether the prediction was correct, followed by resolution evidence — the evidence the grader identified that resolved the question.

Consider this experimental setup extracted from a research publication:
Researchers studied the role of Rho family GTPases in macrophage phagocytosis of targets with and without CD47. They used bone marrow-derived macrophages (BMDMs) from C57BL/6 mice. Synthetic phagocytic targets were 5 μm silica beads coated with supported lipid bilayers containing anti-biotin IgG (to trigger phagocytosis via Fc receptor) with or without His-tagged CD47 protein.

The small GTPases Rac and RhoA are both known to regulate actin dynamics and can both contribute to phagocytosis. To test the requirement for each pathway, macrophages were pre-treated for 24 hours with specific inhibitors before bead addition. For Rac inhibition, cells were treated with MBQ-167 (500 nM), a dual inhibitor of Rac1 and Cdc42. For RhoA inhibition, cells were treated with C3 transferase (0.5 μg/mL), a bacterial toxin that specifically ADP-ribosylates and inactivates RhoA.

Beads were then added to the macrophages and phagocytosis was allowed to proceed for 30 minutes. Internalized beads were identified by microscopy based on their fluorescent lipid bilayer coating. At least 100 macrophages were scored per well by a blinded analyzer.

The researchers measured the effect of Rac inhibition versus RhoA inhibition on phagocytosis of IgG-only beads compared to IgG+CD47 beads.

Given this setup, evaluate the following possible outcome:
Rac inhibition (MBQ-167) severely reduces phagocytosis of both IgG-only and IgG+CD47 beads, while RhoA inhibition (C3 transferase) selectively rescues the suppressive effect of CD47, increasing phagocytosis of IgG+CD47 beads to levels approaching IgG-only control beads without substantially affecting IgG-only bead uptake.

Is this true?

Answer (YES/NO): NO